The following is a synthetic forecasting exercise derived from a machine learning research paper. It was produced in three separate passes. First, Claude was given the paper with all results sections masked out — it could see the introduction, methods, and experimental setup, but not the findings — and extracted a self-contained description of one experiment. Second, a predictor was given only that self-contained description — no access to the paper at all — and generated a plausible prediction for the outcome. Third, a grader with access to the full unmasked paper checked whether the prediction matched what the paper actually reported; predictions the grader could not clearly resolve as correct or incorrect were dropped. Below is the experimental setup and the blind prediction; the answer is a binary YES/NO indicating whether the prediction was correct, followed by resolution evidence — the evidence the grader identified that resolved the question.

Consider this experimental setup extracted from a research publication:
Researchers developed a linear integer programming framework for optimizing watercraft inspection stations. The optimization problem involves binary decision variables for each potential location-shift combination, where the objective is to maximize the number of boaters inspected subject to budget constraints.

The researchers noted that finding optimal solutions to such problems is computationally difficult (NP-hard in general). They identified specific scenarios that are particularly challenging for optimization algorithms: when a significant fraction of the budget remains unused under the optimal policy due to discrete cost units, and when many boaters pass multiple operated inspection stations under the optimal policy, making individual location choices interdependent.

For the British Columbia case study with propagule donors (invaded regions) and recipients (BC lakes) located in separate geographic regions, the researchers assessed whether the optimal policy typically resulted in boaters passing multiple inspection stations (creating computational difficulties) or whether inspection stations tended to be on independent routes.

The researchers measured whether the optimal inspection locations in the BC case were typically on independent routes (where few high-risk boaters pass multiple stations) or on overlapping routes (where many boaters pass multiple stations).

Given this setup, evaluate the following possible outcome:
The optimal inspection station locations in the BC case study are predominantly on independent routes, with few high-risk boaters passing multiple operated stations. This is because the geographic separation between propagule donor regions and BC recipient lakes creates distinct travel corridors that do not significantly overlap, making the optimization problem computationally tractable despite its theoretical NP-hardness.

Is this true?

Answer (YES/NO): YES